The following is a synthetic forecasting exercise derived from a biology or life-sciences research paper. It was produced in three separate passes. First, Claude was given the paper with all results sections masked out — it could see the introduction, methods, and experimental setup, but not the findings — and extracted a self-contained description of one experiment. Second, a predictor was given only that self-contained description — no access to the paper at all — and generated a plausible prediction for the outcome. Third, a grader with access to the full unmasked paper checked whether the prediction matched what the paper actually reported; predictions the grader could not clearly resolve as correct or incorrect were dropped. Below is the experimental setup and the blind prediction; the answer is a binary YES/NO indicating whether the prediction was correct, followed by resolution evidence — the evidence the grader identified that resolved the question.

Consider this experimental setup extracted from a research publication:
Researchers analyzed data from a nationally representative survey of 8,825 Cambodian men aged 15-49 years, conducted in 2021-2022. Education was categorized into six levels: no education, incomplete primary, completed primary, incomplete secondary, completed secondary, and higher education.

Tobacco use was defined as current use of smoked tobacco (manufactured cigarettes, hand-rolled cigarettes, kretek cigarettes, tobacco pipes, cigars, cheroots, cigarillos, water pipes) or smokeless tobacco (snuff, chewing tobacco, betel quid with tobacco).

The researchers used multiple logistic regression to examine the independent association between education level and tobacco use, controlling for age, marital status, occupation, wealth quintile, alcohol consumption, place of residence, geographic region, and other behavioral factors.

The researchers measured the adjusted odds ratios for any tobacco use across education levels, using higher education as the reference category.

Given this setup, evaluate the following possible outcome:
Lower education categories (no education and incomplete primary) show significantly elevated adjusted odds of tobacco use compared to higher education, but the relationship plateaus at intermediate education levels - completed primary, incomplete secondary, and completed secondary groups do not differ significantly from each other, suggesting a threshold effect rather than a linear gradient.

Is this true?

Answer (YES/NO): NO